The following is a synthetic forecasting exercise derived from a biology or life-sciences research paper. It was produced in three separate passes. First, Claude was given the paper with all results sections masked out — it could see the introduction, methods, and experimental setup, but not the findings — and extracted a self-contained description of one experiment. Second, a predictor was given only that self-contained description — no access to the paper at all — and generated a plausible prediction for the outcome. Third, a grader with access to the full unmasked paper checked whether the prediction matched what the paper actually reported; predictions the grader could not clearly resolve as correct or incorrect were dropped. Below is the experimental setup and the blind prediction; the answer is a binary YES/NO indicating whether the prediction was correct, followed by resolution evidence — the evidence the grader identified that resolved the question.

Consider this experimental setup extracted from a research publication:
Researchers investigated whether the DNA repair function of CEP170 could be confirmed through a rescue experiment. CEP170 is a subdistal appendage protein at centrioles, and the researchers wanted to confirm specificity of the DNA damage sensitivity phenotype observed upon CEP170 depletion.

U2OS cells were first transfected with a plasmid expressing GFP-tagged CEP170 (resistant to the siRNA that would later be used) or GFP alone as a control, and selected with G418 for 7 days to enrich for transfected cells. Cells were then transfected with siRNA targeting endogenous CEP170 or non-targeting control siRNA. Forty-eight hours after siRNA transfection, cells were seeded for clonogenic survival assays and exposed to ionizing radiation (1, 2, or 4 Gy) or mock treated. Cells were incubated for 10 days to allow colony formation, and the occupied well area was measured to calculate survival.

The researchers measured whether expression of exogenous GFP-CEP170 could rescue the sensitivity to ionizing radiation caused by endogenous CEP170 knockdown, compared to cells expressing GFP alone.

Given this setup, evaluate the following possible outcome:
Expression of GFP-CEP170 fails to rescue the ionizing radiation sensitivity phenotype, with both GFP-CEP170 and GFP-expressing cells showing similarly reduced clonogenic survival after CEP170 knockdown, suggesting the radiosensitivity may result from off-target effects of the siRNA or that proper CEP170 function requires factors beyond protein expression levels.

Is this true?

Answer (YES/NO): NO